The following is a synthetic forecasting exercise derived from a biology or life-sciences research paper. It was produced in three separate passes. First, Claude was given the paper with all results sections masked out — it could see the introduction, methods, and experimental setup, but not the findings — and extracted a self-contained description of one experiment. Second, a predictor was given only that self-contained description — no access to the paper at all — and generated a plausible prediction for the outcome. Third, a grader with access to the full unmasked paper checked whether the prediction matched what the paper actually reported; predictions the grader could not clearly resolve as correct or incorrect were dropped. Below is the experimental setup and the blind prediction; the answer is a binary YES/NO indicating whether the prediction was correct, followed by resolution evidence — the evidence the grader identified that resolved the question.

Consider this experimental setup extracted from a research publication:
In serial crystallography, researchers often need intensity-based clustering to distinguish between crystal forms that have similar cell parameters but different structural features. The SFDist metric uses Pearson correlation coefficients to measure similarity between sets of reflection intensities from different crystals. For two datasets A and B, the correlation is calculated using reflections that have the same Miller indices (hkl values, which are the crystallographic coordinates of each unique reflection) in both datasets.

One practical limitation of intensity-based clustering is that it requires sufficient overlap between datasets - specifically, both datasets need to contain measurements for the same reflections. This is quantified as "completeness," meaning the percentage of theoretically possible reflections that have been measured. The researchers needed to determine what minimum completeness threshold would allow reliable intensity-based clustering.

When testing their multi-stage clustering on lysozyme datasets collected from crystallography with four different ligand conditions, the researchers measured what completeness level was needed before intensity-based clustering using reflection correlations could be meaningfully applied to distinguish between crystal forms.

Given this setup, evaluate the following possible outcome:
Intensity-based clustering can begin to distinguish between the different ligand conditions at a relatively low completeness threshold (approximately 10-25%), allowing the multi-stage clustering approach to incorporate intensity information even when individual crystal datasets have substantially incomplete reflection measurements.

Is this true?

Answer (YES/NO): YES